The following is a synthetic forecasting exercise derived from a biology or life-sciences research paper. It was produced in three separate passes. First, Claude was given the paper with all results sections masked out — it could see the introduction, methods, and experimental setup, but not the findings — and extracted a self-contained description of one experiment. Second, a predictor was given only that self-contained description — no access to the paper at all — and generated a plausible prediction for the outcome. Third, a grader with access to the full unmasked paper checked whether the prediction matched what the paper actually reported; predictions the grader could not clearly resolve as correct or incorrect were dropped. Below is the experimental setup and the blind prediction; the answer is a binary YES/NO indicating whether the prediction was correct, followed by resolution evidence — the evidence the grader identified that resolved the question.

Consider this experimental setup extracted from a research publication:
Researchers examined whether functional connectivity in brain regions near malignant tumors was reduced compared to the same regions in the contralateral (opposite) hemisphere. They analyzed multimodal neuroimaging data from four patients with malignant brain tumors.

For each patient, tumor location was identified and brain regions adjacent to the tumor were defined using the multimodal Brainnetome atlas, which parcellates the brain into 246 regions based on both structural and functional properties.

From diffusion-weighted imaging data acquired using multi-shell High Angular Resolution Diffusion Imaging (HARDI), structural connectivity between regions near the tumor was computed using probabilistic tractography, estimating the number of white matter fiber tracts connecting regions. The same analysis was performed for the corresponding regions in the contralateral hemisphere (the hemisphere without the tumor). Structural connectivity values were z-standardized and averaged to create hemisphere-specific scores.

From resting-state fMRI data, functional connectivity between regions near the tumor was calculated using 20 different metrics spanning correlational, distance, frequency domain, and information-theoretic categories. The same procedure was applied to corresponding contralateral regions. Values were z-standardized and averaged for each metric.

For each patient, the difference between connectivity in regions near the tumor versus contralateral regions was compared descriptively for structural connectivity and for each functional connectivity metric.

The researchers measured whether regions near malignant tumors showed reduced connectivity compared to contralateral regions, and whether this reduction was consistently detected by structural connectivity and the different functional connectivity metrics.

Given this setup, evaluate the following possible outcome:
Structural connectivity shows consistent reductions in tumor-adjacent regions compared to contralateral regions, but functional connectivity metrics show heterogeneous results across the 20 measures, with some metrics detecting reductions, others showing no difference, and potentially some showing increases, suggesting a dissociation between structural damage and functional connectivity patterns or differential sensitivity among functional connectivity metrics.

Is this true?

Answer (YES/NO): YES